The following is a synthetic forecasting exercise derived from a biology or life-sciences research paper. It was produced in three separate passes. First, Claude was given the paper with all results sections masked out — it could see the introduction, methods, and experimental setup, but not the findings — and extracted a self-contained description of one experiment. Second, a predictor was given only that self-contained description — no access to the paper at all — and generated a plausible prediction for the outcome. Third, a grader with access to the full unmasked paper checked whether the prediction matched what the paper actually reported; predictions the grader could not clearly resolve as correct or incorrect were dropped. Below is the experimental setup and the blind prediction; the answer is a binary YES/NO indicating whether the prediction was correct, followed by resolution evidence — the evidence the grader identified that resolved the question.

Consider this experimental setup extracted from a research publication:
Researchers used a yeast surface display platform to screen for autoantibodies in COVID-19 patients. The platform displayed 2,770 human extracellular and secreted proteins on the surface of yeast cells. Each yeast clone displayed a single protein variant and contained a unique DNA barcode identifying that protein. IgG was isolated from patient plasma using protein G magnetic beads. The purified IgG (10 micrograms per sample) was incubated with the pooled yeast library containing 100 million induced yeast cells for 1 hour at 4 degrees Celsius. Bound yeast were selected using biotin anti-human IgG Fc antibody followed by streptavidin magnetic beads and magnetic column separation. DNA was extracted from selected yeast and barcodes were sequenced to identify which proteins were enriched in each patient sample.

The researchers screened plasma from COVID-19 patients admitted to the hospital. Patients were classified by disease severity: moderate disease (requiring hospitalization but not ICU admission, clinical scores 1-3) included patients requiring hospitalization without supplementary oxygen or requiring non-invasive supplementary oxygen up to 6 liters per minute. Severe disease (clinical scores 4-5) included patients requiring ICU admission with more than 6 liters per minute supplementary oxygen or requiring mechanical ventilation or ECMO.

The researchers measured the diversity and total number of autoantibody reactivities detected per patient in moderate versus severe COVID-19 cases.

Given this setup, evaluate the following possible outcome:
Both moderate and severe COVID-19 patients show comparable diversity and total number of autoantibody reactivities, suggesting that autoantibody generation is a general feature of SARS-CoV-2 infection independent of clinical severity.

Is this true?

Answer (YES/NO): NO